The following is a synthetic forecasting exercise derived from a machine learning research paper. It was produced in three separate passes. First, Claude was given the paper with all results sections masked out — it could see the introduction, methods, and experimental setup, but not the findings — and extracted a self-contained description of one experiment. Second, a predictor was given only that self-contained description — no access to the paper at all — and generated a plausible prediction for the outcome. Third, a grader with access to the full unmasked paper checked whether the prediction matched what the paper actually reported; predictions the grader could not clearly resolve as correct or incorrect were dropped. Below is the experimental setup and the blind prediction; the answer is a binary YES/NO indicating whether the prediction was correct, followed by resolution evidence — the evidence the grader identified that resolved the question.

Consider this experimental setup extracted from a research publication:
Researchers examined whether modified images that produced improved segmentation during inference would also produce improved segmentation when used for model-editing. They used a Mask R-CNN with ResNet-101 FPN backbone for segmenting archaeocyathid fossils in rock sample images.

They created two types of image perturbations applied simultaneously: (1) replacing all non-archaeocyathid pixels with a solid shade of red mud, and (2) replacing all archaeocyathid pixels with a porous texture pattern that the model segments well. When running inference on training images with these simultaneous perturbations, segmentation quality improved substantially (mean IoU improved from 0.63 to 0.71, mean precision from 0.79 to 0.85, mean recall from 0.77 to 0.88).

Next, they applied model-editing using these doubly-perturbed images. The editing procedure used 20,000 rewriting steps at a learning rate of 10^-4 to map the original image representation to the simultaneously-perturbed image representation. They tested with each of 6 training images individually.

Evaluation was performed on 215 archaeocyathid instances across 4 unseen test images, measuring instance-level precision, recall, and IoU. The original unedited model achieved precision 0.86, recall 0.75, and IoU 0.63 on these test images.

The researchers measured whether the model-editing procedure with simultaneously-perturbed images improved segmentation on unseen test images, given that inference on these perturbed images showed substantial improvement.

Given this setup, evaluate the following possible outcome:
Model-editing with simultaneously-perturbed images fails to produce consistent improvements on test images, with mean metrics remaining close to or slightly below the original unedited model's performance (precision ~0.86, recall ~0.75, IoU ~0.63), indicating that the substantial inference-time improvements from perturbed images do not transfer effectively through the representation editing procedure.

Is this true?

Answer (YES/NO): NO